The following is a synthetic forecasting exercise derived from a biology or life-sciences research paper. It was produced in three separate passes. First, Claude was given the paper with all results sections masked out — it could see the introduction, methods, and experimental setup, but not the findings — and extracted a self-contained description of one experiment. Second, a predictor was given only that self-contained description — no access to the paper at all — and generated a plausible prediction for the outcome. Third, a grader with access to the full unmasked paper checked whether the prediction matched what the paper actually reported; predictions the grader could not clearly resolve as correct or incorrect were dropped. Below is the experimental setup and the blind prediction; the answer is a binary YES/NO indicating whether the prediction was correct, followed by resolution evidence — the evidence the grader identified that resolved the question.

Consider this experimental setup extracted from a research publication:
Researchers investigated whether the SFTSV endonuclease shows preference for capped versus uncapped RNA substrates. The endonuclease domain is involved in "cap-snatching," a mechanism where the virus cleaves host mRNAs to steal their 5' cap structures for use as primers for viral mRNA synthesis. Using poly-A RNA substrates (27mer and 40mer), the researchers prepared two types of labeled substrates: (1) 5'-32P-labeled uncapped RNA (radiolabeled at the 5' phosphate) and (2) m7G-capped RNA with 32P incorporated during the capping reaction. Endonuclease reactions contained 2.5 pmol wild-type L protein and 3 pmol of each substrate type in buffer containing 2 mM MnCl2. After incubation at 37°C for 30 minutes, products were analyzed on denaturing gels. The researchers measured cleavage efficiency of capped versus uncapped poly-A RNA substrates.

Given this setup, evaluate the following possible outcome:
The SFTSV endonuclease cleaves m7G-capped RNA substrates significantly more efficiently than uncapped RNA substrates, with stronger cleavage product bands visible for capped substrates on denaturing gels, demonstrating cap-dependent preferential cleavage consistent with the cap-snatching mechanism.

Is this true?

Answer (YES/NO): NO